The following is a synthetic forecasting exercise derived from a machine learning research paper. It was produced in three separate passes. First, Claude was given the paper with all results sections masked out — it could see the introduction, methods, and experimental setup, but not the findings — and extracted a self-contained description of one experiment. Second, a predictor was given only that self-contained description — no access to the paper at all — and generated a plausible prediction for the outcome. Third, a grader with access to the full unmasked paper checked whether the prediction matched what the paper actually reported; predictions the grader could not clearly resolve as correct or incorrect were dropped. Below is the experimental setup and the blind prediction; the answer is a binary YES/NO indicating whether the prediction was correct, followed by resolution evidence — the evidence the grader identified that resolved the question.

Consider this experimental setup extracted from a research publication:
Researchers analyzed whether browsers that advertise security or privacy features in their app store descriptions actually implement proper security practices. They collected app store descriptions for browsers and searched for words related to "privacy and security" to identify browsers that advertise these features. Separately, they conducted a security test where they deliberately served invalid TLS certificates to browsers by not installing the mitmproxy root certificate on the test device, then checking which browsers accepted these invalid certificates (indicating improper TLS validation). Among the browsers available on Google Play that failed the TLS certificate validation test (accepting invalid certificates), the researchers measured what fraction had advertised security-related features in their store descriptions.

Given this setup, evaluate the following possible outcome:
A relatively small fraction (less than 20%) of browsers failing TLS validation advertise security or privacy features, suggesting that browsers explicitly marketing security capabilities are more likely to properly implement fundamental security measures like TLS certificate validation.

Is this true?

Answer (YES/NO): YES